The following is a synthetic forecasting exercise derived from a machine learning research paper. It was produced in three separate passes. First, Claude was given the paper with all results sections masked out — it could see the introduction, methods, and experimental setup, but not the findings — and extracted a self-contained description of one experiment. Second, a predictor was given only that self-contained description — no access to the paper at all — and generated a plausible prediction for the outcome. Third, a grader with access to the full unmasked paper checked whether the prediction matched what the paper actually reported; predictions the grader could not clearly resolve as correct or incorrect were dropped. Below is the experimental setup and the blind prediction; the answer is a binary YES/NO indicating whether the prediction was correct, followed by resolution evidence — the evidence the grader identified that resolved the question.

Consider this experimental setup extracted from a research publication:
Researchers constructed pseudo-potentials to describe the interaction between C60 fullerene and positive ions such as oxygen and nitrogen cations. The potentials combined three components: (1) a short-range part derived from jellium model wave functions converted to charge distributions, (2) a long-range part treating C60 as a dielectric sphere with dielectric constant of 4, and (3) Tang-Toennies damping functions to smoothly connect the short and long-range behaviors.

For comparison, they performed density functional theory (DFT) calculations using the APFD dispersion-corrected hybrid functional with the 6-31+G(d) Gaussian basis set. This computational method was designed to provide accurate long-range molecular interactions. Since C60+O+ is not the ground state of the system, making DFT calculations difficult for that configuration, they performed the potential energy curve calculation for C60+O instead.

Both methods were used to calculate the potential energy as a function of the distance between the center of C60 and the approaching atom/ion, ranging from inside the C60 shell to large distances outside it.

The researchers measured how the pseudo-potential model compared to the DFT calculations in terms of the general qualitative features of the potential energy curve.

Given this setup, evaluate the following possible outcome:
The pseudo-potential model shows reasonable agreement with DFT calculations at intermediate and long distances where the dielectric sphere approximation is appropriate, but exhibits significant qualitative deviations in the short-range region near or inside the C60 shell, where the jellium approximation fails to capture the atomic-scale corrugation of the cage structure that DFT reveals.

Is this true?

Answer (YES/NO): NO